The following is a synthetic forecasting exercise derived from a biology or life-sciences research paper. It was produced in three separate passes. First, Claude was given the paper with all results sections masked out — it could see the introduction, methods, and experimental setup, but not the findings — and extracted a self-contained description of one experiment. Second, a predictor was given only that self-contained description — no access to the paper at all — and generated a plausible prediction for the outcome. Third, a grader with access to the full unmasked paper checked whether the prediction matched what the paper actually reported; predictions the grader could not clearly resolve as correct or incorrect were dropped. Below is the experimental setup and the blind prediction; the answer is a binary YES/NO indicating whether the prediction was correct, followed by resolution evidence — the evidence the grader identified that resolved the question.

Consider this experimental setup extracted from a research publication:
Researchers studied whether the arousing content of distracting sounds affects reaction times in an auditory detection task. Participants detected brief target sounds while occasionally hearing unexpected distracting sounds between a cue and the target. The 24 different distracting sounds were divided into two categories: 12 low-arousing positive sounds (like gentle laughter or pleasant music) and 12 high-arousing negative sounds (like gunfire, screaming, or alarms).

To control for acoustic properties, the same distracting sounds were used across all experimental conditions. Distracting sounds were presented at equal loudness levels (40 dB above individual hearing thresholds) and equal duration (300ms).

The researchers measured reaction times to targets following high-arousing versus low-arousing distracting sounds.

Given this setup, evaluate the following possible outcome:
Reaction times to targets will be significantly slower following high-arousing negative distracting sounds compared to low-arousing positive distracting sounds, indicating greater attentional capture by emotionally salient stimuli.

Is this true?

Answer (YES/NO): NO